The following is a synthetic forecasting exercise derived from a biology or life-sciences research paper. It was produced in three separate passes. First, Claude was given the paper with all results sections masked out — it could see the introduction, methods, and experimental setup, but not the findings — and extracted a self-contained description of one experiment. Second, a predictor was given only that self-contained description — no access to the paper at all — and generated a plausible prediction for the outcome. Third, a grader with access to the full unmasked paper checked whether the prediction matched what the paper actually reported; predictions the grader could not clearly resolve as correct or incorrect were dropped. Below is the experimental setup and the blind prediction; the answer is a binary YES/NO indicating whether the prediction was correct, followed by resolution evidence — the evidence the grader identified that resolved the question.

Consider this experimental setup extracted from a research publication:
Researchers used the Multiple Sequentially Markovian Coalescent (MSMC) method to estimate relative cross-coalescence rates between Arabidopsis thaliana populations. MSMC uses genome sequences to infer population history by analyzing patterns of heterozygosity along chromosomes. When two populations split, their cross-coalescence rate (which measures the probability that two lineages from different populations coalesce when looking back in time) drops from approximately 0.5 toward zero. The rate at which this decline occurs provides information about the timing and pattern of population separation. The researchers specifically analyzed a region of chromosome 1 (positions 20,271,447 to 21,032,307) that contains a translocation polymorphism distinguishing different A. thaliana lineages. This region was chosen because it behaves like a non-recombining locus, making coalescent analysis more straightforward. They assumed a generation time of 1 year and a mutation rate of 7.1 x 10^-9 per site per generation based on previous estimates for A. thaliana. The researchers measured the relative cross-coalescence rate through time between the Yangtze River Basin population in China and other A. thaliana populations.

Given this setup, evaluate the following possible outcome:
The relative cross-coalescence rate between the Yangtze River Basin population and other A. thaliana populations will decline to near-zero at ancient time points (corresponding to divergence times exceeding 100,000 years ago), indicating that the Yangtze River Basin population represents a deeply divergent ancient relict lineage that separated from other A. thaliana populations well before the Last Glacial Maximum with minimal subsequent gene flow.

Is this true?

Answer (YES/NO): NO